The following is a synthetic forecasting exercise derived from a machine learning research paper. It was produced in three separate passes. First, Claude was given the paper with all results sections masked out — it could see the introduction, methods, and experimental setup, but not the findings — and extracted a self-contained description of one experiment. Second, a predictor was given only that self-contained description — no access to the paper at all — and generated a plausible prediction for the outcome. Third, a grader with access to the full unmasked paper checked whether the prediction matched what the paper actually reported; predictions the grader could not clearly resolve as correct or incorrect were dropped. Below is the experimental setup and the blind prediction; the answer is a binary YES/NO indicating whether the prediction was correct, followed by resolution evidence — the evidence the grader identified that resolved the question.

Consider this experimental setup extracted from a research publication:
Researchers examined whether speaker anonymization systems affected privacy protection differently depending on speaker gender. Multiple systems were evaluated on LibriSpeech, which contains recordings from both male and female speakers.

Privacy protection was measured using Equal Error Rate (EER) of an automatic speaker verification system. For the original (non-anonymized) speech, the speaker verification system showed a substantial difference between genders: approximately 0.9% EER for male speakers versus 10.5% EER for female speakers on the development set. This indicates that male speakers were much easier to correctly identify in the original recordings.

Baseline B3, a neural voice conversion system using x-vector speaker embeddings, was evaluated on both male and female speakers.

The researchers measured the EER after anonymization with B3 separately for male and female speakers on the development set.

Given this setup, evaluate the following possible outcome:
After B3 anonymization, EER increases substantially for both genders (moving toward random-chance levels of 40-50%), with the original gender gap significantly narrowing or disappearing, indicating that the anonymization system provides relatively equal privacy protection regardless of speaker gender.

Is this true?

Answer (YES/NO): NO